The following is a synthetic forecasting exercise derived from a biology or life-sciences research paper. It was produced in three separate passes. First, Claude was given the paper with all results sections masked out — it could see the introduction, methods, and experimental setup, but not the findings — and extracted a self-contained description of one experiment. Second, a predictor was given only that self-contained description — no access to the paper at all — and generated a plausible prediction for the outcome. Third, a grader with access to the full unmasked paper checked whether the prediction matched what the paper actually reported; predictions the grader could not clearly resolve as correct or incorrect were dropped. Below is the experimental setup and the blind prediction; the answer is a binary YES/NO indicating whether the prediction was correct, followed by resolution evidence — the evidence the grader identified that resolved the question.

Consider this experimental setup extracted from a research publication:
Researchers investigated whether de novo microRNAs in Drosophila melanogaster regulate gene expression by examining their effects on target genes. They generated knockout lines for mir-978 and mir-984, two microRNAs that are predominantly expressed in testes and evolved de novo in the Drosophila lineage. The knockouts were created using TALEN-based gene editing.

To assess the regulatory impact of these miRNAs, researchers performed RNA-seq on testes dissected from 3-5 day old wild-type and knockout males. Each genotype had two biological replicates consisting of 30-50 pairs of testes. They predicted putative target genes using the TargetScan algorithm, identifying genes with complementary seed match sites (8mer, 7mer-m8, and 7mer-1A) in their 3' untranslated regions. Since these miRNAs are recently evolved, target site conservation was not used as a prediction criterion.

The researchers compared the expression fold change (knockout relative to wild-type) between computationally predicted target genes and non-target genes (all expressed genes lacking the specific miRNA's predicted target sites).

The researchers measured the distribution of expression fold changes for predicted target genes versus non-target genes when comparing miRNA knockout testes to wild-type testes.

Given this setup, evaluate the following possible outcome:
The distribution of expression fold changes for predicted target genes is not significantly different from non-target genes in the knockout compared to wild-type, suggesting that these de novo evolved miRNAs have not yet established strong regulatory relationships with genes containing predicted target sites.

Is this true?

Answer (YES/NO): NO